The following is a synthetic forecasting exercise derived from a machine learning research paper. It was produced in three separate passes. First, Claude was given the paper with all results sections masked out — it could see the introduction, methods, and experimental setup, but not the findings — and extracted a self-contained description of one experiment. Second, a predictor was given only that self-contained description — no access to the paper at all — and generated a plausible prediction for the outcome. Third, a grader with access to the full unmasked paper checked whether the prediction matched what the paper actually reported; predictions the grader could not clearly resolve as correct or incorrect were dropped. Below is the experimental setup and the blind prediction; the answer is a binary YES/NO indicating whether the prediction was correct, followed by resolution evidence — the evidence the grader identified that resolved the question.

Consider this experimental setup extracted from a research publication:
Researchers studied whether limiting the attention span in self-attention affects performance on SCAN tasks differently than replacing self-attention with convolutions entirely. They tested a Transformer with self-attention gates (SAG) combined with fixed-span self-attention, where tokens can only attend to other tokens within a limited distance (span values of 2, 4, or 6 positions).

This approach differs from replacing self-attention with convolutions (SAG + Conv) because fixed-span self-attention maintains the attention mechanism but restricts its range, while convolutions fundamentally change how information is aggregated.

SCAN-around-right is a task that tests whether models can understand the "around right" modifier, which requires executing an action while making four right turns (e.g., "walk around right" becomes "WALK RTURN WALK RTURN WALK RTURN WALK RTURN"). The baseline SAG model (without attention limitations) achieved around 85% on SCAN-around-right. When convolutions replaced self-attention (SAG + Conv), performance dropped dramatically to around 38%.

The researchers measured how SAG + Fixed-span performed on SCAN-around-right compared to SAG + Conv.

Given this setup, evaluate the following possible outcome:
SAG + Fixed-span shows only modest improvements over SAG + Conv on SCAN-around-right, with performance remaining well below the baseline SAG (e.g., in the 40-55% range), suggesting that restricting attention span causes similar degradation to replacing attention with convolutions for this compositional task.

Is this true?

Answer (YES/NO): NO